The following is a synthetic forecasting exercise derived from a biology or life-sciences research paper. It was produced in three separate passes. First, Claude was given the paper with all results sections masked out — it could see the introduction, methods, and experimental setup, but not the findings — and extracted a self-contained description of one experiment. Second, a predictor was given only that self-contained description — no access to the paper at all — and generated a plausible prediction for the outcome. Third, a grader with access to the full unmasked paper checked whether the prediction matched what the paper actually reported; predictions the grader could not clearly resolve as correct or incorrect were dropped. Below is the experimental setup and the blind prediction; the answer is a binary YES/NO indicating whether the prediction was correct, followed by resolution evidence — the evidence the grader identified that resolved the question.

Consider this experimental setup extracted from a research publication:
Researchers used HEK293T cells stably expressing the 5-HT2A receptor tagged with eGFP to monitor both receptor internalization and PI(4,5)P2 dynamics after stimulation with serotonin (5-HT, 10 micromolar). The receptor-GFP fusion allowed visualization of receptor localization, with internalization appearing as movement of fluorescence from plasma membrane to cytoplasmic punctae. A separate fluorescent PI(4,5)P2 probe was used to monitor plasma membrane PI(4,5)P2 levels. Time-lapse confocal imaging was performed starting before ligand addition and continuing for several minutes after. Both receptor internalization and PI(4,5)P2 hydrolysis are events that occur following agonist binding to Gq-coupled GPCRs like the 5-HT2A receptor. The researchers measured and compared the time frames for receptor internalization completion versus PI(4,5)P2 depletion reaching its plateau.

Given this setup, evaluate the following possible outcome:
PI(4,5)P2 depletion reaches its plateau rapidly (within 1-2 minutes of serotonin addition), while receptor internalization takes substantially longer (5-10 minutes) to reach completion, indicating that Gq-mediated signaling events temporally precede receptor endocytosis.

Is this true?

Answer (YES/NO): NO